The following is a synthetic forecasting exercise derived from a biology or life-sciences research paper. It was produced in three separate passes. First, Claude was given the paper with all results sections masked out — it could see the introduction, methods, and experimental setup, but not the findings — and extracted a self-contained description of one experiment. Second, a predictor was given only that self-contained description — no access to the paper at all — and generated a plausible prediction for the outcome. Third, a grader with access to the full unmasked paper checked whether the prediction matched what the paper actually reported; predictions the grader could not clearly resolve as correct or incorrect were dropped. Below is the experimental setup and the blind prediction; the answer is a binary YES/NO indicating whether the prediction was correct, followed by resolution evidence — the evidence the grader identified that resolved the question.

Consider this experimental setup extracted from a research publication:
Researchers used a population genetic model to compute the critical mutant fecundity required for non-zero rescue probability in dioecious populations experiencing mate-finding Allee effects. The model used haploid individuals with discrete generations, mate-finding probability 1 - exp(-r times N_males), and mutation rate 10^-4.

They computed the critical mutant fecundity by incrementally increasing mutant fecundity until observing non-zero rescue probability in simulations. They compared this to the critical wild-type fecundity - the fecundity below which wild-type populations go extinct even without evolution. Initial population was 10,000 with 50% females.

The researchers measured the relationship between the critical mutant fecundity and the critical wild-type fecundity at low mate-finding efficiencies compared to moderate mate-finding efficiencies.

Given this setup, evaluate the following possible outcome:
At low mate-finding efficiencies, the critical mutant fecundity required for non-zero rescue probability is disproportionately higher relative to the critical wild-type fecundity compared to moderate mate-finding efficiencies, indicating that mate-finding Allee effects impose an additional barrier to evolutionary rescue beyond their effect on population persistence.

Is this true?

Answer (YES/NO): YES